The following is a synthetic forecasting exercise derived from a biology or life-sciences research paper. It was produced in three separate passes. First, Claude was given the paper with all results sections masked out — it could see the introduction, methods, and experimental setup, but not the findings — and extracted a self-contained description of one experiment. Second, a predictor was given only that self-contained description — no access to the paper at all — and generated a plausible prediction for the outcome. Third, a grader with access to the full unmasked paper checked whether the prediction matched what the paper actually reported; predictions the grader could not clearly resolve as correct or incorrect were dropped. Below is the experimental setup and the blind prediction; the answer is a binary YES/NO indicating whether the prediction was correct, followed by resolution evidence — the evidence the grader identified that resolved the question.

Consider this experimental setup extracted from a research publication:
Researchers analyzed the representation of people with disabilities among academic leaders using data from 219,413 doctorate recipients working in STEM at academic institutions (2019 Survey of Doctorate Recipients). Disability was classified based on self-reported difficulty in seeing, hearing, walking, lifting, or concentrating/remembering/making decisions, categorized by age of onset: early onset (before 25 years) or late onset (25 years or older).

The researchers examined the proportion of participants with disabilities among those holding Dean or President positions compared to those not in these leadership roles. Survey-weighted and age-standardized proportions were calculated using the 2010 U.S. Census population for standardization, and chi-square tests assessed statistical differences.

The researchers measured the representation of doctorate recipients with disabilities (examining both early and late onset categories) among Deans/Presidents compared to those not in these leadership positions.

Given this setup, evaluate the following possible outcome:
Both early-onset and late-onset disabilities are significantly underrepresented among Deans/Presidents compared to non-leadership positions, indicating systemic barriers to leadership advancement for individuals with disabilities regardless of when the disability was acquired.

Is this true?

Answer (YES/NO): NO